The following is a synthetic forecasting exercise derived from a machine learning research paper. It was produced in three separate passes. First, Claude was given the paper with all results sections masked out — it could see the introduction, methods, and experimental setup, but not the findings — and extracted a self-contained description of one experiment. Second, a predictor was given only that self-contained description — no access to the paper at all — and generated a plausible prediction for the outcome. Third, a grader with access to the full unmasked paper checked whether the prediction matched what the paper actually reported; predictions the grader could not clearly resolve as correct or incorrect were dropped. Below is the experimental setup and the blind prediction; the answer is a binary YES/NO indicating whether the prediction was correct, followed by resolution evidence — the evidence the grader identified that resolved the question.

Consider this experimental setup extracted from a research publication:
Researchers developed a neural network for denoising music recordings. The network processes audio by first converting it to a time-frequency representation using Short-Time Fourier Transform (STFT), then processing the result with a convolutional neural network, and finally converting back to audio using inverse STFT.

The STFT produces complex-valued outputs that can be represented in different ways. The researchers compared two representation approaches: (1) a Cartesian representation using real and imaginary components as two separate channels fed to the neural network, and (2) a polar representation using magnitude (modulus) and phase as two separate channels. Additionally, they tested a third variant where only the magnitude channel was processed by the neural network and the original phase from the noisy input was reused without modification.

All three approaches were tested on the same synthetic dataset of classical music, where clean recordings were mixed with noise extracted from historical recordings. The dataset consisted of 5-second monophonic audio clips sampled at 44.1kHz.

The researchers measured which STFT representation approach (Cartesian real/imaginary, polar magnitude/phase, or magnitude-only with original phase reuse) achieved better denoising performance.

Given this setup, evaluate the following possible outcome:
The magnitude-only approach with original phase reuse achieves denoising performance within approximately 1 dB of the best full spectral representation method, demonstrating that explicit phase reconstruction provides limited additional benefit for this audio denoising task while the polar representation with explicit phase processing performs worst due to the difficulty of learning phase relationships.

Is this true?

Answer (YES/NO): NO